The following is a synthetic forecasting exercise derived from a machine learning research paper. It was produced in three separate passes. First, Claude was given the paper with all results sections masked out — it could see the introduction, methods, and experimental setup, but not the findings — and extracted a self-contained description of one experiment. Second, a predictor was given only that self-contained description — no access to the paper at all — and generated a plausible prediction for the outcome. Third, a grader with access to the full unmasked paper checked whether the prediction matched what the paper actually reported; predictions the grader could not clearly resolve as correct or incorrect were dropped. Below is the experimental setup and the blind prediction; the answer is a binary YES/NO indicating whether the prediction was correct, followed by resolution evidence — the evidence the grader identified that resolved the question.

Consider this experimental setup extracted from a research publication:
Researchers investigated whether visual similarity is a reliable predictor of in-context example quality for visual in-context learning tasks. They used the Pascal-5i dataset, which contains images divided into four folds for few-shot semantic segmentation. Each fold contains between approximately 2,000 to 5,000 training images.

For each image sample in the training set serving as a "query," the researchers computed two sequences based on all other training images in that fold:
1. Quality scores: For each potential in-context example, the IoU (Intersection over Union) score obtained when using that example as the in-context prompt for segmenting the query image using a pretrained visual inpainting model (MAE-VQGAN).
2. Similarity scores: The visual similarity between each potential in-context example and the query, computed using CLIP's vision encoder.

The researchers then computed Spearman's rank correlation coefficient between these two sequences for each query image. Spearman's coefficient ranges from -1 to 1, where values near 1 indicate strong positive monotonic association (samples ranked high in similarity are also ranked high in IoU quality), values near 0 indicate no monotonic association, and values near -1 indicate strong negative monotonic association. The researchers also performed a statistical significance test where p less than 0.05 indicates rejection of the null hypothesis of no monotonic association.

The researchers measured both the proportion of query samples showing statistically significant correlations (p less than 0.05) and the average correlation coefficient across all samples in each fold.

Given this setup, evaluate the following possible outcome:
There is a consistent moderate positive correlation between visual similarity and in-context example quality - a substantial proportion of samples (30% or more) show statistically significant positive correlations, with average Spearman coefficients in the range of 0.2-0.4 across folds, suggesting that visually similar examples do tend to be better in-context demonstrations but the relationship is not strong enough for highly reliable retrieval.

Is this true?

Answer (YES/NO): NO